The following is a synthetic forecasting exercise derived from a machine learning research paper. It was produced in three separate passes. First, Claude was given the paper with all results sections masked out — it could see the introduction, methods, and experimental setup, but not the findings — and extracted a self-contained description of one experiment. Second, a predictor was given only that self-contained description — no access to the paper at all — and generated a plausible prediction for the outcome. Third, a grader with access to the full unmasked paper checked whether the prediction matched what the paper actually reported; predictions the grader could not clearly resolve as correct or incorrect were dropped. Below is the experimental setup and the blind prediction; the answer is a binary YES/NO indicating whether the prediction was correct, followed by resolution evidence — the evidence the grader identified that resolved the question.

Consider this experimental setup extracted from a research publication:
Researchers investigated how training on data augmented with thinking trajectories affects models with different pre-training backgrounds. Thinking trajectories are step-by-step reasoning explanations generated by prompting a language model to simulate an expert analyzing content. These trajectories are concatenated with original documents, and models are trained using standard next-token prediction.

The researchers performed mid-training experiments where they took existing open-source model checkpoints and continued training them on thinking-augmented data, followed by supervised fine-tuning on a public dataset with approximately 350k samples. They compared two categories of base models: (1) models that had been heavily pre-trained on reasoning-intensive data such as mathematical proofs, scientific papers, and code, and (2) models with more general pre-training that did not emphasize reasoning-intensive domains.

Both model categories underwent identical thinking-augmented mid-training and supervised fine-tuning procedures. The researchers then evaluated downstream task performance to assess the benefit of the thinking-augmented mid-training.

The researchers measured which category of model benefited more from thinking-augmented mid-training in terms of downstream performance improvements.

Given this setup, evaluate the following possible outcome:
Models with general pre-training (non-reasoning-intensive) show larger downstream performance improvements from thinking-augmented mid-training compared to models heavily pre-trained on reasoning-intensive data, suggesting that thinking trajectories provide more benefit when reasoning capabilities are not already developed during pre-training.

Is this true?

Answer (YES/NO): YES